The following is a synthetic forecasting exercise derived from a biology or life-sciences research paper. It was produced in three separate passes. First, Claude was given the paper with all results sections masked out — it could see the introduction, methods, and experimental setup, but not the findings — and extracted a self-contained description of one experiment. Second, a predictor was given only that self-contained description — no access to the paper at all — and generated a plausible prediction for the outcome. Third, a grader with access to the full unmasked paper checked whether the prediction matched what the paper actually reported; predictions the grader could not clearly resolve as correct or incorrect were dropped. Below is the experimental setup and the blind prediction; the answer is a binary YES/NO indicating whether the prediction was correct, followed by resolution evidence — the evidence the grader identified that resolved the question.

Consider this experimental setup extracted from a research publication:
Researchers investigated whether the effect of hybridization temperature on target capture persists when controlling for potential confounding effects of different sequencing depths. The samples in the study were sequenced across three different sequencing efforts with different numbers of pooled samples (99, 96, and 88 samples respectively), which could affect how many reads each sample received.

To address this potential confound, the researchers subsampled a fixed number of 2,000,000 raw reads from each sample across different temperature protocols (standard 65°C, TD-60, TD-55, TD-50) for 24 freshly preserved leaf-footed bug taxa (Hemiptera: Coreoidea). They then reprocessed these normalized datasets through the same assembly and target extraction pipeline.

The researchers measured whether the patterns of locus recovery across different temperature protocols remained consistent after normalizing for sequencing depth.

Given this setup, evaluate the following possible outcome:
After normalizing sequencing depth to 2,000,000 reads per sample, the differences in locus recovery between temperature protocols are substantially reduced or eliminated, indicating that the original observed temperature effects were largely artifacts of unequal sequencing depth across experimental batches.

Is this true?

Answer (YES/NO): NO